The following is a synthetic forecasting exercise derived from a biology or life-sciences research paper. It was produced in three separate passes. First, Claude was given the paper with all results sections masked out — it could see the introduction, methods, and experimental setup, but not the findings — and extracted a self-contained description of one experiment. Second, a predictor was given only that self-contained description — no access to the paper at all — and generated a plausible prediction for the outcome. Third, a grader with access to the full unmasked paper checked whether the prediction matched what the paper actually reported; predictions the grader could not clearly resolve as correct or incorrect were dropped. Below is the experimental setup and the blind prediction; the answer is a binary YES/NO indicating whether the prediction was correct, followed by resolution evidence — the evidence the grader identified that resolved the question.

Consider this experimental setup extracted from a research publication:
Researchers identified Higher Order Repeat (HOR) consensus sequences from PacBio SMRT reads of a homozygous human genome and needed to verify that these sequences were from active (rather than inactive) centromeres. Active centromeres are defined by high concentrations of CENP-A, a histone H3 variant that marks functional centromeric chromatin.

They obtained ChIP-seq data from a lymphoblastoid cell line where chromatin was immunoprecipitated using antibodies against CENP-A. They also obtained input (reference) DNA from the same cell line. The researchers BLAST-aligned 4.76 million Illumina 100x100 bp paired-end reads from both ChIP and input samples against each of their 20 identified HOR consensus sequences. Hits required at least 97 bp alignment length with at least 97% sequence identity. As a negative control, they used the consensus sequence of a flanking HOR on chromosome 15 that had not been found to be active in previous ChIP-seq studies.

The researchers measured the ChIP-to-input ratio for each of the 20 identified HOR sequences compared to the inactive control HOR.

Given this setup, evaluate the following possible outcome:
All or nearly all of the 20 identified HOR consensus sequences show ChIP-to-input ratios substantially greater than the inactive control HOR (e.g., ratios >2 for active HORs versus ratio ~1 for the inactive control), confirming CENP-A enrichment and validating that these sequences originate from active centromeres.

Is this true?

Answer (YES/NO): YES